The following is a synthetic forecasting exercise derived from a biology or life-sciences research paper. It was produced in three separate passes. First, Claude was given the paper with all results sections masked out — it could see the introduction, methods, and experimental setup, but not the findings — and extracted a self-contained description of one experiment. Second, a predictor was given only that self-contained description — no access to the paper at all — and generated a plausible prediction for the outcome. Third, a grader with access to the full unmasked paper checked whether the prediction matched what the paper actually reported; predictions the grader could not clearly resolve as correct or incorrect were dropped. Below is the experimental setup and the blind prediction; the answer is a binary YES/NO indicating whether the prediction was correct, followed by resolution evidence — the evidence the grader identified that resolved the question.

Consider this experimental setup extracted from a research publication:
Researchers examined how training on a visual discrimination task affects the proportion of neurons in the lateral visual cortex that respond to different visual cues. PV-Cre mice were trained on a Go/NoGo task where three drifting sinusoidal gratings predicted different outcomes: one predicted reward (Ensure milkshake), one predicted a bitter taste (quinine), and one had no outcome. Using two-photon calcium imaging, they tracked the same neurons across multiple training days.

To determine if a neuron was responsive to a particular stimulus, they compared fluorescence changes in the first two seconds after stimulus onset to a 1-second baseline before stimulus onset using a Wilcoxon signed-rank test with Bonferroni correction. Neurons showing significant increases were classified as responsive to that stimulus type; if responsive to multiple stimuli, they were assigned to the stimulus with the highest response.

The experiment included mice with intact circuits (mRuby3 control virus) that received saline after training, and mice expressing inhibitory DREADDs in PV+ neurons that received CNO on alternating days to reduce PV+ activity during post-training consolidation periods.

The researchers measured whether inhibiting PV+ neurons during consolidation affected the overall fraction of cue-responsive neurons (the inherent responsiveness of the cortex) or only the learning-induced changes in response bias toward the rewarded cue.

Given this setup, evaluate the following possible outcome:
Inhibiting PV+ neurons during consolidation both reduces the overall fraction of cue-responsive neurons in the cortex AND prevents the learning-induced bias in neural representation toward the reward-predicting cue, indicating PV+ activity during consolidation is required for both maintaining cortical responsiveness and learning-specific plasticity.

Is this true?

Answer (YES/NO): NO